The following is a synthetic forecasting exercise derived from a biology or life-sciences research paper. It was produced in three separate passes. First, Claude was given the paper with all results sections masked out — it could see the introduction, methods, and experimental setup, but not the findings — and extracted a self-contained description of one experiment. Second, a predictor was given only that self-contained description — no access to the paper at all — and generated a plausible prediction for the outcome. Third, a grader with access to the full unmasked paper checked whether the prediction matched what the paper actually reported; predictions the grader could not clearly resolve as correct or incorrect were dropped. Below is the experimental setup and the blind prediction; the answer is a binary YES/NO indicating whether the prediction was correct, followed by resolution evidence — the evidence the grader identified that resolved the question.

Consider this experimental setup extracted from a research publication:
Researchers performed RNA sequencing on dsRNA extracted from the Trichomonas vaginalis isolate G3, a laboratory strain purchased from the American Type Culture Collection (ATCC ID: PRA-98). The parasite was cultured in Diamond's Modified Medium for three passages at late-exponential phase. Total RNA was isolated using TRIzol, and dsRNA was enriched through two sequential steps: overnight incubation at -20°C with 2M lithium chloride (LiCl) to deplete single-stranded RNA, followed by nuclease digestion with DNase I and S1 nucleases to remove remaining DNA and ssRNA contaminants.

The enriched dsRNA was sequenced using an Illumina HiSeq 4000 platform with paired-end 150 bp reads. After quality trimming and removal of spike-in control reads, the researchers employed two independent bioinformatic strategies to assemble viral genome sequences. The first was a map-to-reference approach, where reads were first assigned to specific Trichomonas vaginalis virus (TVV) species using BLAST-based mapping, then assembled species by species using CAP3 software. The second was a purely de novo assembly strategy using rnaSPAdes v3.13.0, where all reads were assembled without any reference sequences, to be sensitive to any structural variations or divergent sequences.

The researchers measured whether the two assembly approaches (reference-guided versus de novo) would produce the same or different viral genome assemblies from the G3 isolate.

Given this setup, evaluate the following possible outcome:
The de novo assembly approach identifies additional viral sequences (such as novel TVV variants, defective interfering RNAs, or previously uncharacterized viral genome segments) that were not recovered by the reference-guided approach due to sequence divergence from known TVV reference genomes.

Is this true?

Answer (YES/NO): NO